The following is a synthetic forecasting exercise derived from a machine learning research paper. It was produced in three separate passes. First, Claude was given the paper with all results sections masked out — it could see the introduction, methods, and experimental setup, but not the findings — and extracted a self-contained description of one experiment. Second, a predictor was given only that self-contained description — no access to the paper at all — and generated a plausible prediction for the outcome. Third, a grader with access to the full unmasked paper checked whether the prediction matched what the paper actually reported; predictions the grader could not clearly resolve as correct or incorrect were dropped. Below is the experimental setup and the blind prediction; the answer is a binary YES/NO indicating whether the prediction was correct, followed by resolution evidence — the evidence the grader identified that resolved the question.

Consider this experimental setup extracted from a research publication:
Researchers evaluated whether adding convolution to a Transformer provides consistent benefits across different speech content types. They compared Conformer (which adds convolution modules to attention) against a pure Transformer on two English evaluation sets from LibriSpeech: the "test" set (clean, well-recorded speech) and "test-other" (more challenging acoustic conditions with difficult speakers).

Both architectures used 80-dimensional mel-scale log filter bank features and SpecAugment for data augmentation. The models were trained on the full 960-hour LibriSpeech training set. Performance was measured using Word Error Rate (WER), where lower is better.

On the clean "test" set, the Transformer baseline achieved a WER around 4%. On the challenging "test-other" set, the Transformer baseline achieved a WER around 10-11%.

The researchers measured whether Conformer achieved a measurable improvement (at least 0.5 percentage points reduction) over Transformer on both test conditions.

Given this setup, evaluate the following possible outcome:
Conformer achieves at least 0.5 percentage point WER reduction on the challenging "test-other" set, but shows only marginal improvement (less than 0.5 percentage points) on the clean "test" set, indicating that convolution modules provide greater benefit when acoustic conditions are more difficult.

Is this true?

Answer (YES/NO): YES